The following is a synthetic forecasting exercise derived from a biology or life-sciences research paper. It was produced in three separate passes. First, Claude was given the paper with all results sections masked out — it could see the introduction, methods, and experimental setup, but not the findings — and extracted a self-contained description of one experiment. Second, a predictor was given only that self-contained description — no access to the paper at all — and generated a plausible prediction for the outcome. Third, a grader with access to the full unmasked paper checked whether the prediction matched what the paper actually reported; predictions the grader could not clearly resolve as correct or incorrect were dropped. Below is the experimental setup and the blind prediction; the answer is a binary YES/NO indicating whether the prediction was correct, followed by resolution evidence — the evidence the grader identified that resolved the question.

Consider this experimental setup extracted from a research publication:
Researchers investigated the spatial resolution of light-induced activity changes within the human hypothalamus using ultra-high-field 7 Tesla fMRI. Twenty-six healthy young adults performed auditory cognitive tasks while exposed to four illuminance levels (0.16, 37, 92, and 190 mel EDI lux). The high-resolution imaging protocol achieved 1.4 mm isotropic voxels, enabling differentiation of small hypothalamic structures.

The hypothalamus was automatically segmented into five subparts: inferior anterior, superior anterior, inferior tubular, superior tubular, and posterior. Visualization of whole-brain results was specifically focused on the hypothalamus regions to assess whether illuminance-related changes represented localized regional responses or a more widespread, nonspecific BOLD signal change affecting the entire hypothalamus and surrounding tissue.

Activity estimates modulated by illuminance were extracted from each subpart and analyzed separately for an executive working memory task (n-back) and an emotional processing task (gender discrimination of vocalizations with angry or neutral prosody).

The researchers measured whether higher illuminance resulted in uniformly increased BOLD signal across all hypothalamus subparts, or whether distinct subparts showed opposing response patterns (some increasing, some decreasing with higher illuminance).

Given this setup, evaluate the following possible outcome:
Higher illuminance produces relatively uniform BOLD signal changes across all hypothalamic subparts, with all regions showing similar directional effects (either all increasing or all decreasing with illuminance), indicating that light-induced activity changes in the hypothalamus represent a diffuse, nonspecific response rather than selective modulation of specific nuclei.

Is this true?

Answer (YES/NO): NO